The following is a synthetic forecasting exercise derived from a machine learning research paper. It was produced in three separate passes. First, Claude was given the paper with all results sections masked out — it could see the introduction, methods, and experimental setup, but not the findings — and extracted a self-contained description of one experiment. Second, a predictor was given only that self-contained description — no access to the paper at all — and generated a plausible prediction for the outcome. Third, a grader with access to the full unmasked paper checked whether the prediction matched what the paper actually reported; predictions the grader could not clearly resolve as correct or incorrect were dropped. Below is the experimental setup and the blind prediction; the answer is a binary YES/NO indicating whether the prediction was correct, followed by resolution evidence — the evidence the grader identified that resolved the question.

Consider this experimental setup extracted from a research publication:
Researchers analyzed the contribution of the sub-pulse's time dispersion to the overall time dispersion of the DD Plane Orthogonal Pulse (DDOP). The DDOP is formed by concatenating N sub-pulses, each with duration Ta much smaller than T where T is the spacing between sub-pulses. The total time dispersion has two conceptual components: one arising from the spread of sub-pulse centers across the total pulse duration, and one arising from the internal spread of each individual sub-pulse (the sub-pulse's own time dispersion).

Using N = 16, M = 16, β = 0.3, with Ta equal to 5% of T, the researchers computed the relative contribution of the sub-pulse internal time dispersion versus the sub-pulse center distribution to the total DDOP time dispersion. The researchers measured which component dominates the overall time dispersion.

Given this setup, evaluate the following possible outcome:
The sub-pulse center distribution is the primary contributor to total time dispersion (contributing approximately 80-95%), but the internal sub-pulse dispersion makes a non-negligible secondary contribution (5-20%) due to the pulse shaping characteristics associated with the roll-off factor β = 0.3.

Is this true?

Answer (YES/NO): NO